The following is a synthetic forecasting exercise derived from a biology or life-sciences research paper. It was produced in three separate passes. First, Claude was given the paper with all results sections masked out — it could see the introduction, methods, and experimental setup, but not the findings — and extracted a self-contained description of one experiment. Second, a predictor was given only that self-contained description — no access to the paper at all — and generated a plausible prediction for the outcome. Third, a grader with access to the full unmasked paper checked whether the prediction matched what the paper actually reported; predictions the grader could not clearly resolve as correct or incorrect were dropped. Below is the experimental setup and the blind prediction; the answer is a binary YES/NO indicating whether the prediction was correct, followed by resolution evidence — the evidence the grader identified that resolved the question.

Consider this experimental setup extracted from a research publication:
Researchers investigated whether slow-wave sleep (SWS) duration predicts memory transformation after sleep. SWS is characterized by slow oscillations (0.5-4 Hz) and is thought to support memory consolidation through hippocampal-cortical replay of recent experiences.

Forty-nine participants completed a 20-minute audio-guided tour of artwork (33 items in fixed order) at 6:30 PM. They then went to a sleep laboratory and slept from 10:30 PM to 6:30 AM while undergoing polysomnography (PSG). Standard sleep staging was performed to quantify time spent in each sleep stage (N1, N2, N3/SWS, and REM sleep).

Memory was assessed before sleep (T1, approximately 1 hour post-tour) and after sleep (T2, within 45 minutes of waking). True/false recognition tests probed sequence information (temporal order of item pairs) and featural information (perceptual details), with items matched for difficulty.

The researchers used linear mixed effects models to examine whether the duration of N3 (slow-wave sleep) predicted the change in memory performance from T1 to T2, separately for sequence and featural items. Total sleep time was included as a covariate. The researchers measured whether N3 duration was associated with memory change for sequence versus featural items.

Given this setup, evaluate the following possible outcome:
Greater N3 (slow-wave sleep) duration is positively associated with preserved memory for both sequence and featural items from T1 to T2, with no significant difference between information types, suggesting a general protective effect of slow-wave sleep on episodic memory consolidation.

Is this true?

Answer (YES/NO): YES